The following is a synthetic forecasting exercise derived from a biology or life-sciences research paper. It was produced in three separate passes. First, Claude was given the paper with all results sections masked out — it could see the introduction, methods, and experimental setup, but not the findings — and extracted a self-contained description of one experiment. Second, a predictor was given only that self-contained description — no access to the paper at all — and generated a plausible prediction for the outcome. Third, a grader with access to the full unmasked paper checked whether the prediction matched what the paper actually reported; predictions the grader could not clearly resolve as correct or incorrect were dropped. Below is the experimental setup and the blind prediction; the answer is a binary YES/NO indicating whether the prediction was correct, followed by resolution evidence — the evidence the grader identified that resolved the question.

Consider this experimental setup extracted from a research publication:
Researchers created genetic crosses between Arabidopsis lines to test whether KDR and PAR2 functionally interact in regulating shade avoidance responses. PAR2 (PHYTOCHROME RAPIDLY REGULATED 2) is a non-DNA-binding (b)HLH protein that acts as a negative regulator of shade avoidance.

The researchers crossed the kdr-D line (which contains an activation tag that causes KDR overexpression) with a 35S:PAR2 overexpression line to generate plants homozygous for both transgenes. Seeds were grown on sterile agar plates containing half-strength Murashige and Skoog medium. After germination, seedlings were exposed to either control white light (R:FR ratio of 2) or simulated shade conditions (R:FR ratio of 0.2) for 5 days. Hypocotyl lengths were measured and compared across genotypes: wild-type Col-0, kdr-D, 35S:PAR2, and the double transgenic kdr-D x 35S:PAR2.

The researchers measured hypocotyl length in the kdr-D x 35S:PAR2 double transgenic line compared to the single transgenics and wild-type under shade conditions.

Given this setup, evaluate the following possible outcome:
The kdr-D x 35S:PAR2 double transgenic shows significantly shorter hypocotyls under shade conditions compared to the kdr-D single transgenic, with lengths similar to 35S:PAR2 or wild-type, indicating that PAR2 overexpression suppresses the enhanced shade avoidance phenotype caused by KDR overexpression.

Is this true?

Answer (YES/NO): NO